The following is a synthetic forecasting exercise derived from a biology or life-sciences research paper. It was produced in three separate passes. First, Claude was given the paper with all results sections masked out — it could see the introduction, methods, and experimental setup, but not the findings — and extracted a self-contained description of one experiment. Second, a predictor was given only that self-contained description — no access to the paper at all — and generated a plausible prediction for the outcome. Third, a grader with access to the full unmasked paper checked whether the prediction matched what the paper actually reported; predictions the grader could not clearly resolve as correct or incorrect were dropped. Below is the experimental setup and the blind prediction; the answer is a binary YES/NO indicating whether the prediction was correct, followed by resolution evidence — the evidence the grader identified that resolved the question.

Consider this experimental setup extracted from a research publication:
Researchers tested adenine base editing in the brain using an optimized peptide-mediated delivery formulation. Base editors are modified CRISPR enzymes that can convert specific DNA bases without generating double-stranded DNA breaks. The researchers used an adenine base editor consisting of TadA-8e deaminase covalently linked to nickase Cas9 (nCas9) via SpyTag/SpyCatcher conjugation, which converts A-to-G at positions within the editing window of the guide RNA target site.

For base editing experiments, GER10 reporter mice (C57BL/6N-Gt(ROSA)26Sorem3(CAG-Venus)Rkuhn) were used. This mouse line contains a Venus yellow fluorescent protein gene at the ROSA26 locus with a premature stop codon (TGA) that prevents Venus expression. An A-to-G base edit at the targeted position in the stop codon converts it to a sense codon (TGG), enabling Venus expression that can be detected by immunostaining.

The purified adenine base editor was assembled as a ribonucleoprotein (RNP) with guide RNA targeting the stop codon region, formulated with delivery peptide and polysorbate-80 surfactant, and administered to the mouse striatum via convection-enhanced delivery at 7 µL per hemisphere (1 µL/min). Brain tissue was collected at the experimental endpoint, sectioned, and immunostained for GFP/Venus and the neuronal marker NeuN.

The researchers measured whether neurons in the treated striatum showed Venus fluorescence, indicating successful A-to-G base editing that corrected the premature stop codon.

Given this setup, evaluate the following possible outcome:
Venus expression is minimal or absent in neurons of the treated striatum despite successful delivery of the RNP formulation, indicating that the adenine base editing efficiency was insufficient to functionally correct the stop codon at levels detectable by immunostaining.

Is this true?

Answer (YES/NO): NO